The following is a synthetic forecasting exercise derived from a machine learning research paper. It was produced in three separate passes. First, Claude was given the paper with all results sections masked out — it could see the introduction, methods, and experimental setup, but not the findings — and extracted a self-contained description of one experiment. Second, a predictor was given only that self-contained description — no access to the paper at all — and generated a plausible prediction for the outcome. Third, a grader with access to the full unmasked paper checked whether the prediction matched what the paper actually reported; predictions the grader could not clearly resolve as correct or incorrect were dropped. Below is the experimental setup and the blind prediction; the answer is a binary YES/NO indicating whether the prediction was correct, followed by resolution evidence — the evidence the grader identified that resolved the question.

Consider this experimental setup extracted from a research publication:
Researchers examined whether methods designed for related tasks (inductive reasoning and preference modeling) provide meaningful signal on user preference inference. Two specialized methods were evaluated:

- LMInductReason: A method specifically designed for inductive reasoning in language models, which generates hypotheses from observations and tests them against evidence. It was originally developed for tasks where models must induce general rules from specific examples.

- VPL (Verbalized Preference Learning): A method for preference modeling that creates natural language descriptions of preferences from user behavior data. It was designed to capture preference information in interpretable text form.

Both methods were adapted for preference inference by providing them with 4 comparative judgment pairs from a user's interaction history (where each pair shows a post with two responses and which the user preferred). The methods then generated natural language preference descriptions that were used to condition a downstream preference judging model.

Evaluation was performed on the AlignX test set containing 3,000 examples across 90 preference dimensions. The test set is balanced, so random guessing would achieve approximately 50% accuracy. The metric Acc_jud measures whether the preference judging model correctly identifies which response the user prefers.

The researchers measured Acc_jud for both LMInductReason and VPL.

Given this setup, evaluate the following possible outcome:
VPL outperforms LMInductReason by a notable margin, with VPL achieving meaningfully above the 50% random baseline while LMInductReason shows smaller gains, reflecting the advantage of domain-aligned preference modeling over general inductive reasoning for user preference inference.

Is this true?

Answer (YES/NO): NO